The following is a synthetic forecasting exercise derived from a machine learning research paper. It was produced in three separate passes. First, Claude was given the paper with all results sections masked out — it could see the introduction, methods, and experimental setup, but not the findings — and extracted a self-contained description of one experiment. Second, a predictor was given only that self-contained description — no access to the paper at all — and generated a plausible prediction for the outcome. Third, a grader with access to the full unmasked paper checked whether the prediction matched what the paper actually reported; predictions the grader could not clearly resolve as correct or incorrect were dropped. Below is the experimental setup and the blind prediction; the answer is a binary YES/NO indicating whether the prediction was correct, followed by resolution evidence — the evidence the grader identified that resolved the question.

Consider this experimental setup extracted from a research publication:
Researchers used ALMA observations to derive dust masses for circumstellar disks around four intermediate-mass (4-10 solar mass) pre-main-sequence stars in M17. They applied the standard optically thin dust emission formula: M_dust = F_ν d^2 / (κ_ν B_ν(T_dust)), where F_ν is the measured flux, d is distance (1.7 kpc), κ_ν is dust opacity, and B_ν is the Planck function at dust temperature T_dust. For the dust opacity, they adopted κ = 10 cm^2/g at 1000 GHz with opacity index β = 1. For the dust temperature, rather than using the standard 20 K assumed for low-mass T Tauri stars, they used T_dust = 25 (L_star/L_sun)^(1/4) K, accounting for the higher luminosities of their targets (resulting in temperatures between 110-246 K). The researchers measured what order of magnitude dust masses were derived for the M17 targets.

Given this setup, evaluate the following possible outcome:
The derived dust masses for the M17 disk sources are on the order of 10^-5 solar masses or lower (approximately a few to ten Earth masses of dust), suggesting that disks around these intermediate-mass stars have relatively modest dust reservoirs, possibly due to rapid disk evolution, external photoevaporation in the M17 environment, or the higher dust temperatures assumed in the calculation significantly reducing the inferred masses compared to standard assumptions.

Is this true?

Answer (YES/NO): YES